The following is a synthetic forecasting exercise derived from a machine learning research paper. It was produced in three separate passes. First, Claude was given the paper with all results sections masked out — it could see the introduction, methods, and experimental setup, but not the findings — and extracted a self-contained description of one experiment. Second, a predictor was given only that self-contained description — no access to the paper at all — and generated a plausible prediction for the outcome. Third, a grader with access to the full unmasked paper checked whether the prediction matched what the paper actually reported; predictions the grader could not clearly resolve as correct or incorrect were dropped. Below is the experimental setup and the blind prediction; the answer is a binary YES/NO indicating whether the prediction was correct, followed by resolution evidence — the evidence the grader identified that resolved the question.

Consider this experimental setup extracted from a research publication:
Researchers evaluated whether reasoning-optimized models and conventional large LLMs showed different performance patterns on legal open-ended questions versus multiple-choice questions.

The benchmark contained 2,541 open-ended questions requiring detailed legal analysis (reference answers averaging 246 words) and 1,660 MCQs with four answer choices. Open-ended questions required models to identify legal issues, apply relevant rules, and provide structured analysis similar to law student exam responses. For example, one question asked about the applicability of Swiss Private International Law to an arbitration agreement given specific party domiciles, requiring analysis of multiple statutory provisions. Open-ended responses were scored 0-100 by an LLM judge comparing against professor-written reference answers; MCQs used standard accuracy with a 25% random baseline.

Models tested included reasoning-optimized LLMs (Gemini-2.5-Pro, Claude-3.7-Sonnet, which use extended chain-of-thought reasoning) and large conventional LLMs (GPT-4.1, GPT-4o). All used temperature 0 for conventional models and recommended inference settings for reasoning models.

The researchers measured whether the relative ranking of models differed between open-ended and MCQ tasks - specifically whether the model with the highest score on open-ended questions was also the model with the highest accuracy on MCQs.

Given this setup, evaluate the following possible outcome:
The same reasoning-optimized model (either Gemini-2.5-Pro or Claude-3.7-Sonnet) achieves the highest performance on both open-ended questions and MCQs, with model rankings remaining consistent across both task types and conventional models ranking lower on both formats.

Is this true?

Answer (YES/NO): NO